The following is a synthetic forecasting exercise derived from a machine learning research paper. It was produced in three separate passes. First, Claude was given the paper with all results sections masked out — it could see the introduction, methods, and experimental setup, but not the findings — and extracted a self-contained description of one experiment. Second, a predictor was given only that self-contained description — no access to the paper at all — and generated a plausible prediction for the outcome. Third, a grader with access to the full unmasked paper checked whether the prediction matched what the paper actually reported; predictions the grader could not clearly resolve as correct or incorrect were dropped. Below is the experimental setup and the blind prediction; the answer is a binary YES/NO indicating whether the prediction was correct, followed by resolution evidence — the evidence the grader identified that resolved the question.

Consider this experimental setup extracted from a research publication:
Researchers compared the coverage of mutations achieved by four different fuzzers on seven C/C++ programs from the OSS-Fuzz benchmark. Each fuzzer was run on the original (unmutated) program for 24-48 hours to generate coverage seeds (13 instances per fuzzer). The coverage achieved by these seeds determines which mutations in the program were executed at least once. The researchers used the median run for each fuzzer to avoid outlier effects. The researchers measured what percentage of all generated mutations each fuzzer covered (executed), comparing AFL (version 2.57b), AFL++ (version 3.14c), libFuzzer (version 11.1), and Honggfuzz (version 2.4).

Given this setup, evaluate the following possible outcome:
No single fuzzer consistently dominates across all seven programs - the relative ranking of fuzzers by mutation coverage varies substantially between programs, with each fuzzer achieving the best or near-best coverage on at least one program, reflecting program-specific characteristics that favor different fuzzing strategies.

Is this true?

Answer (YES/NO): NO